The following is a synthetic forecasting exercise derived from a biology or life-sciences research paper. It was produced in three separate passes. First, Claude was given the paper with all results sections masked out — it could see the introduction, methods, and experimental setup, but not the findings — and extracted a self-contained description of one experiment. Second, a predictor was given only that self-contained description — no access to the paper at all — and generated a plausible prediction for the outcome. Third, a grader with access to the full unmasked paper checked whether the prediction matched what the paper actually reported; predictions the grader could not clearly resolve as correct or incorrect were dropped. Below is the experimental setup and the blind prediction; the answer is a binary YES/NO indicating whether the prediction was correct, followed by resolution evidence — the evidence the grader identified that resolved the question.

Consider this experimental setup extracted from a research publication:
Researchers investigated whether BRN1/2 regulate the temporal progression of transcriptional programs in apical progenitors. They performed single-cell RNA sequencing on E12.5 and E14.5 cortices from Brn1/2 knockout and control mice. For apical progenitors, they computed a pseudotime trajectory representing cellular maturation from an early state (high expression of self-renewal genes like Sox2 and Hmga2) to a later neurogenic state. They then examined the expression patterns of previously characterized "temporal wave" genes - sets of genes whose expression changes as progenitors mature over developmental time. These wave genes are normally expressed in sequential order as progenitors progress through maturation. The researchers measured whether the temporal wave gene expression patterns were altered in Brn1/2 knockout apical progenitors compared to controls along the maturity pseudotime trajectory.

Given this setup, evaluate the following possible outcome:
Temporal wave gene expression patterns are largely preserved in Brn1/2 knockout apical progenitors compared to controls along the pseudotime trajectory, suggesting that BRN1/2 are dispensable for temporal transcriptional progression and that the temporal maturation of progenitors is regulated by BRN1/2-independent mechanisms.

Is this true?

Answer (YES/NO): NO